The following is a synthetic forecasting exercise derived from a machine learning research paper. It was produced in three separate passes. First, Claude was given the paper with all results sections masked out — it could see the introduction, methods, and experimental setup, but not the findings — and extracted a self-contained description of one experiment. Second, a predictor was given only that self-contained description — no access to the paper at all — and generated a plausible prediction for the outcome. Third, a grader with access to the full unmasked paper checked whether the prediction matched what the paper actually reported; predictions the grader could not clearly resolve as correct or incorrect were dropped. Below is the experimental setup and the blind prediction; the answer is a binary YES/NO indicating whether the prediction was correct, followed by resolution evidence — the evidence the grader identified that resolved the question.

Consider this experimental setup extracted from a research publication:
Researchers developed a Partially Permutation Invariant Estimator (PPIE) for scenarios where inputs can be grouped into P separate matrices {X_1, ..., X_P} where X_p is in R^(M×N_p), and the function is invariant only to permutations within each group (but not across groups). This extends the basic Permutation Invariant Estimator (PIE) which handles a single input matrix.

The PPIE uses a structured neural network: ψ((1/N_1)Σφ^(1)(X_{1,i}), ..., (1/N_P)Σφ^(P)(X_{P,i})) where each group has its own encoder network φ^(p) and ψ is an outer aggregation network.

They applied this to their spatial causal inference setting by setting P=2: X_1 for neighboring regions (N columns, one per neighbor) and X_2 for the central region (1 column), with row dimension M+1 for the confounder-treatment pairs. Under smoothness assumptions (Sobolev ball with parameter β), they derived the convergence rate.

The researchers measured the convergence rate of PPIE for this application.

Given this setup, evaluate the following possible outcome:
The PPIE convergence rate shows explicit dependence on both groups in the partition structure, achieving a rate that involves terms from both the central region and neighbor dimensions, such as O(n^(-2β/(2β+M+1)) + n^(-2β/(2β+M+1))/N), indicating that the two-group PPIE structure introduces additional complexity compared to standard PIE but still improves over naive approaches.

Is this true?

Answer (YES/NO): NO